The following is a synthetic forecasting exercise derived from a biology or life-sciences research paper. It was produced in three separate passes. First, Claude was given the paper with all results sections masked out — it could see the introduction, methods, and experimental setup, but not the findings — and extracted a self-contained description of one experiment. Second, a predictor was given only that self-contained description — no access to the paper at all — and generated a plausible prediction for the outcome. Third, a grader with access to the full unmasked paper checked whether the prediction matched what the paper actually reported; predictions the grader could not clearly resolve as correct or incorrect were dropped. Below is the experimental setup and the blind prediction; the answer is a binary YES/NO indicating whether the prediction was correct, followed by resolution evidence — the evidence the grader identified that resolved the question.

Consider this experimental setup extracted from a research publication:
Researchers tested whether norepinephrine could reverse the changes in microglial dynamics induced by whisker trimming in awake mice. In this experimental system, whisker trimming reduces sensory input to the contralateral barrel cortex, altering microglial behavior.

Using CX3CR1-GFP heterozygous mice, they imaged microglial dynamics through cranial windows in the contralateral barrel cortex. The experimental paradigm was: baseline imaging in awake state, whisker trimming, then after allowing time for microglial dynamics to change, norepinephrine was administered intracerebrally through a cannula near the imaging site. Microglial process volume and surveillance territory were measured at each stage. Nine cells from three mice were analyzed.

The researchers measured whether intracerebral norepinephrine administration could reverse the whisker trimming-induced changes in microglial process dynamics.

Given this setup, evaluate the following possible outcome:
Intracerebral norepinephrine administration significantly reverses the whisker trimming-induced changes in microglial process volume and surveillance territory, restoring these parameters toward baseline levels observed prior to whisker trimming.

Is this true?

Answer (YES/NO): YES